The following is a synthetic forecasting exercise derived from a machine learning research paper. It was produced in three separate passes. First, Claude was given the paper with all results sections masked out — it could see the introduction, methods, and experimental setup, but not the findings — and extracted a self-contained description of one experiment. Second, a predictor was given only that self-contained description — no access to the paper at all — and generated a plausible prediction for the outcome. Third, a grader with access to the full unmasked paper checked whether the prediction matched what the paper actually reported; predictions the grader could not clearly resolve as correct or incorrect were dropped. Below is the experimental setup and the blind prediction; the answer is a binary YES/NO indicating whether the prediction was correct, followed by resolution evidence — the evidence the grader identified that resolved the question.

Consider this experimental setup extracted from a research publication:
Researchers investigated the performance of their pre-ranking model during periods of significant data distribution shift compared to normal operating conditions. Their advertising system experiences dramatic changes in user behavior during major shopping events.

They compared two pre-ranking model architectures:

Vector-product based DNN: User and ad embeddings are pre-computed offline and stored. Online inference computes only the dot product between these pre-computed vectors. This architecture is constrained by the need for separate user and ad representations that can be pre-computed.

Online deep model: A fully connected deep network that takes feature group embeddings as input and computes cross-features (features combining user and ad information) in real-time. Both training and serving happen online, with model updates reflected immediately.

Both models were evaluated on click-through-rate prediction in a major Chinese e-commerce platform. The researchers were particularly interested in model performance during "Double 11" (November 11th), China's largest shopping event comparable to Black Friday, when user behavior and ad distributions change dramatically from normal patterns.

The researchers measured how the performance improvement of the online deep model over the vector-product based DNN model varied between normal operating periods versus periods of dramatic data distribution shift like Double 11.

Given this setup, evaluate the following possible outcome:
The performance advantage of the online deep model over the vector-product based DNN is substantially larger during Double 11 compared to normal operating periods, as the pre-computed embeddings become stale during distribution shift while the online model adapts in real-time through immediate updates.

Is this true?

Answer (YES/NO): YES